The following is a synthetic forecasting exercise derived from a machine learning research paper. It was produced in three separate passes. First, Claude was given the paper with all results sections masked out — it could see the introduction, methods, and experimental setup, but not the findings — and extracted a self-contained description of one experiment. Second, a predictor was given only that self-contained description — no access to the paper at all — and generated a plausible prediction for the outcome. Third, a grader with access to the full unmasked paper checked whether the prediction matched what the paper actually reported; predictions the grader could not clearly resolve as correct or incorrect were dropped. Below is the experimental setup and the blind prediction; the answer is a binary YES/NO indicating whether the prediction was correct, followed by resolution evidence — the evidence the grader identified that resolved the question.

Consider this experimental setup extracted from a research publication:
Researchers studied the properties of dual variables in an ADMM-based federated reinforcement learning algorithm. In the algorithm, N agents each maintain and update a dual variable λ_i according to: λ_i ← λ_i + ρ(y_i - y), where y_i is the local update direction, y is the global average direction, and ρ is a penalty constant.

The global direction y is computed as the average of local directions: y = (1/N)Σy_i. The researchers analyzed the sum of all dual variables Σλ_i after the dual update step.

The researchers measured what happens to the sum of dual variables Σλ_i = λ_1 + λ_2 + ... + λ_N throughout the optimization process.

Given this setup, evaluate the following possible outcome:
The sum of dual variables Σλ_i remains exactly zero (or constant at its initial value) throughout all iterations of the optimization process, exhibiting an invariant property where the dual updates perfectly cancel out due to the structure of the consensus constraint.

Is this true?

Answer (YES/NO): YES